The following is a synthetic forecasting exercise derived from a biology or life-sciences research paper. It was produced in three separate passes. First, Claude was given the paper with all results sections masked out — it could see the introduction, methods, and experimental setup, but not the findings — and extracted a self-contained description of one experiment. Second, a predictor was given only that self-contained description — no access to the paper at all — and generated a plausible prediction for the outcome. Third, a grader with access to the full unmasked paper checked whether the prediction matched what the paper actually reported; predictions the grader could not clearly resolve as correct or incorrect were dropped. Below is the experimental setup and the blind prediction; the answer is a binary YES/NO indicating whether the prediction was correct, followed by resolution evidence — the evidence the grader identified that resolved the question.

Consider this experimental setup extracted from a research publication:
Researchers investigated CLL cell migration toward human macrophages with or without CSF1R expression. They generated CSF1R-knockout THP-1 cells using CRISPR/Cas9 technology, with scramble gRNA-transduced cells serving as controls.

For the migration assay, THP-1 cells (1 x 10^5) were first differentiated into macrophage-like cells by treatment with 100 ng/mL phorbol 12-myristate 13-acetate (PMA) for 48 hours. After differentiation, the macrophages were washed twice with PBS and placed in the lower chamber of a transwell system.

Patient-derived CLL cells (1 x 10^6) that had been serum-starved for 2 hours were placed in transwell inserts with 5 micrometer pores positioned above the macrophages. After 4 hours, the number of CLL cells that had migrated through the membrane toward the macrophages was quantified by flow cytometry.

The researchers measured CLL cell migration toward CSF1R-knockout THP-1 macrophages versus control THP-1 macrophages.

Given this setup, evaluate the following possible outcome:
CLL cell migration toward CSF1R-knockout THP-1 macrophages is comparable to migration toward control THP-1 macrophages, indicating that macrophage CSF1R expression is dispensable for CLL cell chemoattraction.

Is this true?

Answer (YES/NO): YES